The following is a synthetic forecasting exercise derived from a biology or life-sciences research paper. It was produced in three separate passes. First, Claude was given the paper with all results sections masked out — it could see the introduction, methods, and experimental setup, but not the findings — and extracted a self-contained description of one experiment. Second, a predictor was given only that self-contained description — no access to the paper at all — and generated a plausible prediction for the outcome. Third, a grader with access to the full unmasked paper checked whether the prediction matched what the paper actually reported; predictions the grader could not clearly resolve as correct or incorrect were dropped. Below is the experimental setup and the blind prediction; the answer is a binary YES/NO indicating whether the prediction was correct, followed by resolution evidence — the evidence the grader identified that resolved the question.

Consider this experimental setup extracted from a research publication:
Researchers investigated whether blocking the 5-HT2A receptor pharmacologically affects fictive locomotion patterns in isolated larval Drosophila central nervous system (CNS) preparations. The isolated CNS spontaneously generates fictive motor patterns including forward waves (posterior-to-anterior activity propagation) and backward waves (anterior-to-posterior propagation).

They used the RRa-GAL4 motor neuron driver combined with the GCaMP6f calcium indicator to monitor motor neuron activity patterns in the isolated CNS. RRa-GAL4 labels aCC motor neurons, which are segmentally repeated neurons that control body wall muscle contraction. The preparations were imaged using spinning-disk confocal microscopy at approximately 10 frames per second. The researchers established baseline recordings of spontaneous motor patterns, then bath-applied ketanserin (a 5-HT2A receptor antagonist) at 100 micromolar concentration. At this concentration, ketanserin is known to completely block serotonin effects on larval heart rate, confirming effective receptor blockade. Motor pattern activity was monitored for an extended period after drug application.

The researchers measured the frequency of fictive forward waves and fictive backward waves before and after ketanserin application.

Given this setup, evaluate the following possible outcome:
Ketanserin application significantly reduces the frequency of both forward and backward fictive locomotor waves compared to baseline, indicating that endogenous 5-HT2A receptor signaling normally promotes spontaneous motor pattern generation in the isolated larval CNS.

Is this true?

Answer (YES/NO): NO